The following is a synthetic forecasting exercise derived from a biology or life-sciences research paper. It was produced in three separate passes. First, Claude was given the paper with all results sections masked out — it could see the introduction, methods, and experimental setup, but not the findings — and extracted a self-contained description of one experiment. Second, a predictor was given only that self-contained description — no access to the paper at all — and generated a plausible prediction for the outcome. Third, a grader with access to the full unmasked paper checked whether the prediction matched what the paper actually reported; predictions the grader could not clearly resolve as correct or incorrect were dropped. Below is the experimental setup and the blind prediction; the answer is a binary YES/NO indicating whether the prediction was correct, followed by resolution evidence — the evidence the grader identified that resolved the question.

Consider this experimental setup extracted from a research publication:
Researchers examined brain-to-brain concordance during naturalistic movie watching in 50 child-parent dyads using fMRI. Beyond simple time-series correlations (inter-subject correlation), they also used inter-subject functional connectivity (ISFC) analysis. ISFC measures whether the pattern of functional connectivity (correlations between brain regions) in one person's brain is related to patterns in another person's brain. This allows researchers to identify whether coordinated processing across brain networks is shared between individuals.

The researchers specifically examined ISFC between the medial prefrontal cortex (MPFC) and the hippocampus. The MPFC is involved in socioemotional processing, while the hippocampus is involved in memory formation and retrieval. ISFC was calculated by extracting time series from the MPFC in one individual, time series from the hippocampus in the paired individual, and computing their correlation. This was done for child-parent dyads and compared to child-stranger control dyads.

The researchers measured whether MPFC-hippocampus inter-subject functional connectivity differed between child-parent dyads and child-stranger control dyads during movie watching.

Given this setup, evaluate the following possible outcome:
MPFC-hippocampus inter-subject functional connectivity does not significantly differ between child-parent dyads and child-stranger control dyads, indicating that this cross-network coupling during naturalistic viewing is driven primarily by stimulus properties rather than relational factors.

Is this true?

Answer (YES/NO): NO